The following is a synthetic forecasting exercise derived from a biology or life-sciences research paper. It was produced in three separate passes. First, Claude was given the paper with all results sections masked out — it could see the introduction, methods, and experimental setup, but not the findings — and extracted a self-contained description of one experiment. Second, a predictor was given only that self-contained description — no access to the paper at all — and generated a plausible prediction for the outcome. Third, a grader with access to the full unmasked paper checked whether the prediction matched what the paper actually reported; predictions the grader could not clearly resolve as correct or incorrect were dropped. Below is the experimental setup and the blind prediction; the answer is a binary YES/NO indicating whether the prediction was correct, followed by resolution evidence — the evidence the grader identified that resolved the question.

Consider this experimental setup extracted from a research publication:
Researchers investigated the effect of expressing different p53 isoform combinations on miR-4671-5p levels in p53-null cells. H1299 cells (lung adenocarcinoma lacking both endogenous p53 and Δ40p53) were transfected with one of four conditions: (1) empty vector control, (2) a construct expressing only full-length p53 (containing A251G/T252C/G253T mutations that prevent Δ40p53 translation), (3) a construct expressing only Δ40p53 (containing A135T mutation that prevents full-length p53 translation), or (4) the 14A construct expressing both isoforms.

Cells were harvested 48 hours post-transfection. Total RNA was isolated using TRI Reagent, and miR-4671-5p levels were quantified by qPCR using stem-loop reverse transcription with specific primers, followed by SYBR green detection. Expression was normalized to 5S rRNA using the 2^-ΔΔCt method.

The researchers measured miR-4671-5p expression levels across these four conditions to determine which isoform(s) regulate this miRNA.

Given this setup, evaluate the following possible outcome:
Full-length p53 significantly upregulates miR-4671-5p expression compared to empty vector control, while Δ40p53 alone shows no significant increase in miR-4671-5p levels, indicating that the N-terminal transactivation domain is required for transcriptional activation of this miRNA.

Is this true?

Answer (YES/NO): NO